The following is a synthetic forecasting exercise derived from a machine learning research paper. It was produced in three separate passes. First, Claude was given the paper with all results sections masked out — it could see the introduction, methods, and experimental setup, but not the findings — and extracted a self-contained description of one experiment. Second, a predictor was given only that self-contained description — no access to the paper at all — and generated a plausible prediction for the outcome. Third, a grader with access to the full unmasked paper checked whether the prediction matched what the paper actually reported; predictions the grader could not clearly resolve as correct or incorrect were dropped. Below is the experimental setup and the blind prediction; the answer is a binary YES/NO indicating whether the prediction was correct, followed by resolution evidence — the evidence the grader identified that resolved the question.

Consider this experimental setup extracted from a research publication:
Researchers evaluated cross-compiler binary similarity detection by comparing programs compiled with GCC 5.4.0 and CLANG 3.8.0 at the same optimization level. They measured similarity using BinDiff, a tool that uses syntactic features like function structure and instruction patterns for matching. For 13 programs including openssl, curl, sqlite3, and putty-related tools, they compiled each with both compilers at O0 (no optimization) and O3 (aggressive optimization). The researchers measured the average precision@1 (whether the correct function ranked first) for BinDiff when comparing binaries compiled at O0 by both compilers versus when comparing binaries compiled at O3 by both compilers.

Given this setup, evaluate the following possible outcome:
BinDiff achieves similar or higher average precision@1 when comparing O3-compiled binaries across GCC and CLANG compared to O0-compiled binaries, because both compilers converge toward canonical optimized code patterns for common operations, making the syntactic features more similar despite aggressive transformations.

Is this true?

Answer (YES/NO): NO